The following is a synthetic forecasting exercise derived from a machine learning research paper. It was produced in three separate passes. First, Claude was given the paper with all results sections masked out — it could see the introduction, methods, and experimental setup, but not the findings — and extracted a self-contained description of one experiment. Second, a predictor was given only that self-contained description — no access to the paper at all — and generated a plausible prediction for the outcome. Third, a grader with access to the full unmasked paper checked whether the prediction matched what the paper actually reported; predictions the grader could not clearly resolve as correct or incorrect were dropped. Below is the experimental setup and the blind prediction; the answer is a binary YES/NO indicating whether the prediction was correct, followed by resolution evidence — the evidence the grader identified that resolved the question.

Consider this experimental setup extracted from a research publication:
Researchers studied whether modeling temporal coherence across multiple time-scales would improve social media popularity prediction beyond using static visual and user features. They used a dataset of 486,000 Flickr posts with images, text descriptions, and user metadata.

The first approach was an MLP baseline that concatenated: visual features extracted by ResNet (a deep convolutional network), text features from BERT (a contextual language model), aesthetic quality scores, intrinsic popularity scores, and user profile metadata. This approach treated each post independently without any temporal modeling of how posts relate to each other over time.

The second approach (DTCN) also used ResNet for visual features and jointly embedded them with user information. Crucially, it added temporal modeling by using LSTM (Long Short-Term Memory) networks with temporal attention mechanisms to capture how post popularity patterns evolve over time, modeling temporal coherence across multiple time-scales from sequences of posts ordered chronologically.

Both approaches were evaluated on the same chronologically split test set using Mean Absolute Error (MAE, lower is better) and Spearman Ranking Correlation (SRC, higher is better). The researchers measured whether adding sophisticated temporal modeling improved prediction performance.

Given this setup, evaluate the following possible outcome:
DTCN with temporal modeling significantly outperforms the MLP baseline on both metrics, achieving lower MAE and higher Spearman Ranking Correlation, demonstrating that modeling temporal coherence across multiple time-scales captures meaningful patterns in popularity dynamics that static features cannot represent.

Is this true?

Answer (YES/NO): NO